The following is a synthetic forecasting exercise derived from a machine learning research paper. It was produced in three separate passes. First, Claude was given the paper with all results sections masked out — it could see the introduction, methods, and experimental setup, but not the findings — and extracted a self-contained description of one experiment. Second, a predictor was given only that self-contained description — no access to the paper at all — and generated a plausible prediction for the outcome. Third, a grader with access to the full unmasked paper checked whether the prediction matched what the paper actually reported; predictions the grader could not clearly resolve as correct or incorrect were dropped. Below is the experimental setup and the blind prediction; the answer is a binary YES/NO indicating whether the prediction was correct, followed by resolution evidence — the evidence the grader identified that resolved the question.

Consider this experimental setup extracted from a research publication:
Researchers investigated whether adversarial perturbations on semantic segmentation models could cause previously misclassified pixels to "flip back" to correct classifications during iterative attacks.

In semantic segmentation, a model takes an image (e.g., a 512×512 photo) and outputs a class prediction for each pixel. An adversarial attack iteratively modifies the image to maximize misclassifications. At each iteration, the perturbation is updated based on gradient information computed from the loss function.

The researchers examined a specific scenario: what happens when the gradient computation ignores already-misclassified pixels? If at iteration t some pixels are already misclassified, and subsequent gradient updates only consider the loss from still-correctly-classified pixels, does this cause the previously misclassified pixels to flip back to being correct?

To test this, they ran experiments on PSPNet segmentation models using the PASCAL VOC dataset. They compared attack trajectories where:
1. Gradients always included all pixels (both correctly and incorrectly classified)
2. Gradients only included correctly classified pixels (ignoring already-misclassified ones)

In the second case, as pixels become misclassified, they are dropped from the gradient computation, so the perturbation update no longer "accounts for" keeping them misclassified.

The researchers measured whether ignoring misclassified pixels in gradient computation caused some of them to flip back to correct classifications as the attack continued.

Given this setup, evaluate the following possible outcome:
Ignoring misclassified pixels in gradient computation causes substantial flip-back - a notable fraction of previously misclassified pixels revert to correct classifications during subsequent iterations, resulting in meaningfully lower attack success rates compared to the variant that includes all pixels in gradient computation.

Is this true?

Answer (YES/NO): YES